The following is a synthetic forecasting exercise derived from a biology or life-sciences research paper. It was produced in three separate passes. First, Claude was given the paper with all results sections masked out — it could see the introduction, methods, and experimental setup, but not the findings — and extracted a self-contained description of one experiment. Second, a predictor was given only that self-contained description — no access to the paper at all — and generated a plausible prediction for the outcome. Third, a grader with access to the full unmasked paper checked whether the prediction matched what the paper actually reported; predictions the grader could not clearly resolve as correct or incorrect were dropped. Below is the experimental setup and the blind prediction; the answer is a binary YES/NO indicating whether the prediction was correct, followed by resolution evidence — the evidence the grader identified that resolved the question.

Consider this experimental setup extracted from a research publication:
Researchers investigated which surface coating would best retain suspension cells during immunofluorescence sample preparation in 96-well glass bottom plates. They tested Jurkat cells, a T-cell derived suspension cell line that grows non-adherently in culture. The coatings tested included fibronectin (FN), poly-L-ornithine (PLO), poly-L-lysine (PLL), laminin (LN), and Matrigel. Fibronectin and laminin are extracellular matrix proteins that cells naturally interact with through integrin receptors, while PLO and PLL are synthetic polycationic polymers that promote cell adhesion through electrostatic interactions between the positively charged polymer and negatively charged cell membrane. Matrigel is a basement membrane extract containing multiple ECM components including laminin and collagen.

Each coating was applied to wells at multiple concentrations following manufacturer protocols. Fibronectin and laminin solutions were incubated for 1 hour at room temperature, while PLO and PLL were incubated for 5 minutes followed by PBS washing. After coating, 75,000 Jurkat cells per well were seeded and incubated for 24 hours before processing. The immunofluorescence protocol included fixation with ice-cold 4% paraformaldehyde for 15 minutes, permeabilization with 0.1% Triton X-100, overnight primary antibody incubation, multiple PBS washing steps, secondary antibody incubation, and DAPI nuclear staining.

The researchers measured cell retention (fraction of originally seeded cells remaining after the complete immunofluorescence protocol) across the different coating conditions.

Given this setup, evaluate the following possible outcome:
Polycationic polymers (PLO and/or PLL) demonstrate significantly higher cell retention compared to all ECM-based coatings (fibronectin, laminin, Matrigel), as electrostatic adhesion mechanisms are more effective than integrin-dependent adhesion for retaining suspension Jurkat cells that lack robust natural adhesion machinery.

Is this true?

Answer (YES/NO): NO